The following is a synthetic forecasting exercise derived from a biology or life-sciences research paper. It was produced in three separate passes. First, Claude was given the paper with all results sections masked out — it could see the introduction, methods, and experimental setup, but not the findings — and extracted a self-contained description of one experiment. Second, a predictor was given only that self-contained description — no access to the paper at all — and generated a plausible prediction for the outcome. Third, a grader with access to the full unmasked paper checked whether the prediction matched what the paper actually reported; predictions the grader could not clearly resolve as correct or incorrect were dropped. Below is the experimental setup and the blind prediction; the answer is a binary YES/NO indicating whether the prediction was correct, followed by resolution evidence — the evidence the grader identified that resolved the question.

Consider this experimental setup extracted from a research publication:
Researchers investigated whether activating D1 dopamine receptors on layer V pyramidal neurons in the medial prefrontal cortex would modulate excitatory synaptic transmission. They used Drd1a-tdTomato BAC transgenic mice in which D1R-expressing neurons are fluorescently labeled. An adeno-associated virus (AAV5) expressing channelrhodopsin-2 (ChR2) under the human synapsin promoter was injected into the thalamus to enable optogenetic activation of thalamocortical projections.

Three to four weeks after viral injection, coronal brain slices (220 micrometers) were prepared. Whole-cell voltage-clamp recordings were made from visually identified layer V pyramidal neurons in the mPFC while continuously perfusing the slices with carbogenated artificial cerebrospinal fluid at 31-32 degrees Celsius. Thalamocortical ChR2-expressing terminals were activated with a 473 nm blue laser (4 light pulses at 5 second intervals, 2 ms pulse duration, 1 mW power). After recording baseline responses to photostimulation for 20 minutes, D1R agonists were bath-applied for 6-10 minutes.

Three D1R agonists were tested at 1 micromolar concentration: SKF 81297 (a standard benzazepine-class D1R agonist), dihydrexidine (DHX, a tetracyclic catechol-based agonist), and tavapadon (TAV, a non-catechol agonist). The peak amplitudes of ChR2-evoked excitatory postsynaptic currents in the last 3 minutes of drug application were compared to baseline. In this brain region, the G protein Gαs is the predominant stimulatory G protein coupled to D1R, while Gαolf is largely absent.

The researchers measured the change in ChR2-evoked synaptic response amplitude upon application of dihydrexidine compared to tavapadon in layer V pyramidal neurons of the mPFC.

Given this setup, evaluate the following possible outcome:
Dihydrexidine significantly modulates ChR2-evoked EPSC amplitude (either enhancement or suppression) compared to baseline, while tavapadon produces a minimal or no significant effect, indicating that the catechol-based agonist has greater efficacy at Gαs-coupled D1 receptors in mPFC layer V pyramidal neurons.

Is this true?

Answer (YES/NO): YES